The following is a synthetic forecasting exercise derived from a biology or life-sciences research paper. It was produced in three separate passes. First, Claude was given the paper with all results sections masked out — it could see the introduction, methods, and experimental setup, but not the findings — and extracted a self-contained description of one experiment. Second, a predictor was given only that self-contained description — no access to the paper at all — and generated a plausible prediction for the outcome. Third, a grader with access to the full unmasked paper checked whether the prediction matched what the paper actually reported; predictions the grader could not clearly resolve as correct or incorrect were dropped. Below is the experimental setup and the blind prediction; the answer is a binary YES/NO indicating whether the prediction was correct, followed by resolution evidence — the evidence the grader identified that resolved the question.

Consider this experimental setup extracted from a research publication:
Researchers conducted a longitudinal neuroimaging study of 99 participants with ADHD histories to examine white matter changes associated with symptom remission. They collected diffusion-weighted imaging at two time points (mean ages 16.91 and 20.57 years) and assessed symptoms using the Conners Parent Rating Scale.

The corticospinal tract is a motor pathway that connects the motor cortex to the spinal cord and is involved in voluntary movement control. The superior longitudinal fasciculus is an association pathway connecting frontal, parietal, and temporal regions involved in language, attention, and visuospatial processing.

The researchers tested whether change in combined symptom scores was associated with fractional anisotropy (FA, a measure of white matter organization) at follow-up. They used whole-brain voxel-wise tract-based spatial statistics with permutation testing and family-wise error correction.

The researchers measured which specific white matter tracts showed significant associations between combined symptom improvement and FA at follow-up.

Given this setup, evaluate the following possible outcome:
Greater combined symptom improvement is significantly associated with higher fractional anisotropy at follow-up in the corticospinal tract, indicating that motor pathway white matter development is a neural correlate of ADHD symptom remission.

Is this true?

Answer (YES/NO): NO